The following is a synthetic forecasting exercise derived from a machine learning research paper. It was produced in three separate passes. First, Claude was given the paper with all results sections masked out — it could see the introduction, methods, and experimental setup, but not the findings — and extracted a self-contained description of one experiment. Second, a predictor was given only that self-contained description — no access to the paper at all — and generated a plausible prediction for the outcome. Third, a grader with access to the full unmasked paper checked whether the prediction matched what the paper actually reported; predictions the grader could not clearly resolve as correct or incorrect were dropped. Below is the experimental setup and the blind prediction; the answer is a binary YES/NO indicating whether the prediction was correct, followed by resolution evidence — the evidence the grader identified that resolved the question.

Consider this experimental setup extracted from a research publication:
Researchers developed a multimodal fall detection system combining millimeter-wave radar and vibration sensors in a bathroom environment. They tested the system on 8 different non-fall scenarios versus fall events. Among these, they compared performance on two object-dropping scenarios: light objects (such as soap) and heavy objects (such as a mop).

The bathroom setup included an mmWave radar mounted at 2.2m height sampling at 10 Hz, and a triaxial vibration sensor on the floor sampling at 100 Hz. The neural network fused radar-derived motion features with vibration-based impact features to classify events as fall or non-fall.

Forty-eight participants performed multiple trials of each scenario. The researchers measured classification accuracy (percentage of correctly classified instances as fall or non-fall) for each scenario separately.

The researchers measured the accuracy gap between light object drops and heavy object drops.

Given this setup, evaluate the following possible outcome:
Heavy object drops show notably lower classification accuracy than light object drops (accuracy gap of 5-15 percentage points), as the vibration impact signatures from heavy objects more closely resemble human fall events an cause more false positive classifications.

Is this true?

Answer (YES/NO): NO